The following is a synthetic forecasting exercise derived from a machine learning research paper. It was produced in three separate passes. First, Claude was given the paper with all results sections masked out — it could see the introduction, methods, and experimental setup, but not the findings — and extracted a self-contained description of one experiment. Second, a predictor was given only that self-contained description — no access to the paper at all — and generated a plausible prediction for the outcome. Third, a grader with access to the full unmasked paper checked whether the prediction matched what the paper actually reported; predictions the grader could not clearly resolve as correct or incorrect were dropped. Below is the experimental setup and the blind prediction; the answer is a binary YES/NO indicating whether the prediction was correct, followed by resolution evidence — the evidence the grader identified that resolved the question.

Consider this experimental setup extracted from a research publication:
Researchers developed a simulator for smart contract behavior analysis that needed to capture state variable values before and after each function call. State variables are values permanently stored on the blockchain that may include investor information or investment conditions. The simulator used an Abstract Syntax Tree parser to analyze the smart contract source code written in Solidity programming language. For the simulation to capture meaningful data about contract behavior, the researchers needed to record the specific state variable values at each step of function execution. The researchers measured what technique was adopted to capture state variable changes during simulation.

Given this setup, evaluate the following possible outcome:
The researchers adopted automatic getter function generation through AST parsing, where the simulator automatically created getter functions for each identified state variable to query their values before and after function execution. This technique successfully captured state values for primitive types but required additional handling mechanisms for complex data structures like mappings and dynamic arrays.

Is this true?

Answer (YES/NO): NO